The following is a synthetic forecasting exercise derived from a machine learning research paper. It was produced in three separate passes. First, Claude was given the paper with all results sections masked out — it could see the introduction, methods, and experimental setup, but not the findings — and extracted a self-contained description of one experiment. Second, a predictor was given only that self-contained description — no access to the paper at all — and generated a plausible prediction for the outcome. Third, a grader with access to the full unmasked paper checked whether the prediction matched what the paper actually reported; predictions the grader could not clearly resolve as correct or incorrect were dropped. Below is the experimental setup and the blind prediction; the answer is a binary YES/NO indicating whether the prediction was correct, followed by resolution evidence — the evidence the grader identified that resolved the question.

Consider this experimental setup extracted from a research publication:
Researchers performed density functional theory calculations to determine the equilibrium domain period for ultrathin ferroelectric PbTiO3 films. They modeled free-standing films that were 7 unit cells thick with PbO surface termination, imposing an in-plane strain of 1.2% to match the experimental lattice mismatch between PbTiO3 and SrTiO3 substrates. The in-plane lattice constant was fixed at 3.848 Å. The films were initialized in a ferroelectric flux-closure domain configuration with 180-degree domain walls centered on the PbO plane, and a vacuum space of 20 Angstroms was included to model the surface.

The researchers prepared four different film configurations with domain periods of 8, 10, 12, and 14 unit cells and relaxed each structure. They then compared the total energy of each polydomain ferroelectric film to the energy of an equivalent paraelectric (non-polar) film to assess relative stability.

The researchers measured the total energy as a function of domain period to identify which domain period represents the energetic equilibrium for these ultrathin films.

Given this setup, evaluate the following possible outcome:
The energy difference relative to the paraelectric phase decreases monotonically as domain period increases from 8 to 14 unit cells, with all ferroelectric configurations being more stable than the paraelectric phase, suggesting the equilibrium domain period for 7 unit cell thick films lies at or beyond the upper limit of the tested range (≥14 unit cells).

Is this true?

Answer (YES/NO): NO